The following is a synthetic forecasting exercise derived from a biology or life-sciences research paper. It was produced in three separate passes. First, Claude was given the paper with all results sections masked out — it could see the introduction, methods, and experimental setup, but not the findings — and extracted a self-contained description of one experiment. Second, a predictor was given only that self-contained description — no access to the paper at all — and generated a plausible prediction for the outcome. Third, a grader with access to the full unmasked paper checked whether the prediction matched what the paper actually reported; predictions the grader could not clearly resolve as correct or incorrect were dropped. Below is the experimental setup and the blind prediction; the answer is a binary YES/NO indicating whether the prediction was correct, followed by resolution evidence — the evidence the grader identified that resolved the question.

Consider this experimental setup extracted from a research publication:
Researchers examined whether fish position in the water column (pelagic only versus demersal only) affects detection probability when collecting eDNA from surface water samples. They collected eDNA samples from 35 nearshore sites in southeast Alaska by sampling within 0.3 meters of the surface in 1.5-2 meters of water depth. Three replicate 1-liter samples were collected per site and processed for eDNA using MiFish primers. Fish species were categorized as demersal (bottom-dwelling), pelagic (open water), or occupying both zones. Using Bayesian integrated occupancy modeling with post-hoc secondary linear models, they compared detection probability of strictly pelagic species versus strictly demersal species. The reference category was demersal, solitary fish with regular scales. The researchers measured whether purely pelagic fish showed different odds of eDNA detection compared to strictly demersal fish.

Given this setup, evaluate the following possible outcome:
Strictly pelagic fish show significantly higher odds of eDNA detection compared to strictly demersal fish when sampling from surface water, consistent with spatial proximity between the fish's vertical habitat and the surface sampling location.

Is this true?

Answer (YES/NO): NO